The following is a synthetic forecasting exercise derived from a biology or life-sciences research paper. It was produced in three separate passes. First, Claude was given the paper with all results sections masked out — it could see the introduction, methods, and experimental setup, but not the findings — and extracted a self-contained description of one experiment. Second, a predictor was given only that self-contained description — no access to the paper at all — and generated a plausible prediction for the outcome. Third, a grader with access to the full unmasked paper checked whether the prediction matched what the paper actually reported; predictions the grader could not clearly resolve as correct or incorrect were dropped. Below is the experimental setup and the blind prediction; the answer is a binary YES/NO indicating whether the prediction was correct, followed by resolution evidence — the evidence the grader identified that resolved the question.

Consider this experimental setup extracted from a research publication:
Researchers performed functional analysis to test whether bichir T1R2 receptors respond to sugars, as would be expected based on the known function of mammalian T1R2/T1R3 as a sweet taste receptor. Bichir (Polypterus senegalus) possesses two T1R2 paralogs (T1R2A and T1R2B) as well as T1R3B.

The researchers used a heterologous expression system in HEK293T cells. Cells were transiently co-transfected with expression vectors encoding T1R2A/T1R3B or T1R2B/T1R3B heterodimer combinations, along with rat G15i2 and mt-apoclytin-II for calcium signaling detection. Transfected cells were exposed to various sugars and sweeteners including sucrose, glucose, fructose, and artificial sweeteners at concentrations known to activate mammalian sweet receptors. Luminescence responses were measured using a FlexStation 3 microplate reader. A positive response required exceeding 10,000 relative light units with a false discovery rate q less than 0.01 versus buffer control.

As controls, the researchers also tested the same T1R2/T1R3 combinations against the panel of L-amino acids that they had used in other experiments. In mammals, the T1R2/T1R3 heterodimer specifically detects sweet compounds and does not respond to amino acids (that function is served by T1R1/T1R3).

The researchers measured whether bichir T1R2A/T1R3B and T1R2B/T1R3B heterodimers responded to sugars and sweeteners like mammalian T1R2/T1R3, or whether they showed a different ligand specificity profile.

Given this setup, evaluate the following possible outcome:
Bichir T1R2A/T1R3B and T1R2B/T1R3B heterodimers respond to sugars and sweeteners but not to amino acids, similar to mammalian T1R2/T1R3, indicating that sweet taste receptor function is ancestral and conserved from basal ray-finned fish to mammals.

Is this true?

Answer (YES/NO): NO